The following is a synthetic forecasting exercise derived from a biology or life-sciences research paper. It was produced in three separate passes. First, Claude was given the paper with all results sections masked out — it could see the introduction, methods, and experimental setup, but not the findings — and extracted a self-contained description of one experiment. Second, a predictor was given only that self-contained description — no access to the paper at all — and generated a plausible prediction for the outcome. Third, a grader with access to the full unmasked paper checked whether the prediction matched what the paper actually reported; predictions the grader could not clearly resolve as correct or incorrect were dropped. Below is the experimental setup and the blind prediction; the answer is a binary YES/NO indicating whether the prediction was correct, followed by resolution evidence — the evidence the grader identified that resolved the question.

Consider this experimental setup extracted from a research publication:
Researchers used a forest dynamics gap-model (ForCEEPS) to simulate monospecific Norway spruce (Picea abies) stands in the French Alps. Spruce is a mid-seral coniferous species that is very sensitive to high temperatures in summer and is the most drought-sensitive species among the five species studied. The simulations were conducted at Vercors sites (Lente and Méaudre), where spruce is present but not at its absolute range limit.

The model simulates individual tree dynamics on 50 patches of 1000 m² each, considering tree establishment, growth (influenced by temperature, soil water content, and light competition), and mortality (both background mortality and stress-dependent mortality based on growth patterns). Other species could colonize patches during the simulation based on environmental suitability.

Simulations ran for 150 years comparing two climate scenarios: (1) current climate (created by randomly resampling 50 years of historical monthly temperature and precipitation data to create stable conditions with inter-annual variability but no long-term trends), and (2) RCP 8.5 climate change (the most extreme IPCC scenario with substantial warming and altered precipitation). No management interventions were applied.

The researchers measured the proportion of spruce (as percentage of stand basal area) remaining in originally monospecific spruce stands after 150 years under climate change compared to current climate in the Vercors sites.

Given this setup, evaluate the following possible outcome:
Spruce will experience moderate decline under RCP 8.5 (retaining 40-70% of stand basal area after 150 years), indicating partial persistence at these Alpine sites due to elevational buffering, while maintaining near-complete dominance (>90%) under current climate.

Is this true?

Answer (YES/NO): NO